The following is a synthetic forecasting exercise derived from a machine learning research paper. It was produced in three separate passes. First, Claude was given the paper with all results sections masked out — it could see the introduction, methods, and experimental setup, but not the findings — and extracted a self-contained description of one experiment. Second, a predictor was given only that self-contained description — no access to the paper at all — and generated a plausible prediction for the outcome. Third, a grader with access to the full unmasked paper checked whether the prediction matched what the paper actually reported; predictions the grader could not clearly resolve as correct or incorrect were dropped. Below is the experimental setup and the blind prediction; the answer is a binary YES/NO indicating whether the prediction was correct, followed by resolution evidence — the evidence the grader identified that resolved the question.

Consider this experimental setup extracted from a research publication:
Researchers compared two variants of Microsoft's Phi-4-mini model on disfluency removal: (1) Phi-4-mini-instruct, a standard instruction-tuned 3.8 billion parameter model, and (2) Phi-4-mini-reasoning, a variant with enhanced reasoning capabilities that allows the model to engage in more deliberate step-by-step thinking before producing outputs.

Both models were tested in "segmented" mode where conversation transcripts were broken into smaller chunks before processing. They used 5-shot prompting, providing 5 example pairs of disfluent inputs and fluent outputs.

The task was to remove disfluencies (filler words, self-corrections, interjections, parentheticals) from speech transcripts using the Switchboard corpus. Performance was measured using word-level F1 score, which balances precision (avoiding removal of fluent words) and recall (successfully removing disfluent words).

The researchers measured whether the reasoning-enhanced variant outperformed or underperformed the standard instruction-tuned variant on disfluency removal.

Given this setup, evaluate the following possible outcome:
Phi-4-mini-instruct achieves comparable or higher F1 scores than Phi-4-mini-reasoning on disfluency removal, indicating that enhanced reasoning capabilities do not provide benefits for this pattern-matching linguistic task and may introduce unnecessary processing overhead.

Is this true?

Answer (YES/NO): YES